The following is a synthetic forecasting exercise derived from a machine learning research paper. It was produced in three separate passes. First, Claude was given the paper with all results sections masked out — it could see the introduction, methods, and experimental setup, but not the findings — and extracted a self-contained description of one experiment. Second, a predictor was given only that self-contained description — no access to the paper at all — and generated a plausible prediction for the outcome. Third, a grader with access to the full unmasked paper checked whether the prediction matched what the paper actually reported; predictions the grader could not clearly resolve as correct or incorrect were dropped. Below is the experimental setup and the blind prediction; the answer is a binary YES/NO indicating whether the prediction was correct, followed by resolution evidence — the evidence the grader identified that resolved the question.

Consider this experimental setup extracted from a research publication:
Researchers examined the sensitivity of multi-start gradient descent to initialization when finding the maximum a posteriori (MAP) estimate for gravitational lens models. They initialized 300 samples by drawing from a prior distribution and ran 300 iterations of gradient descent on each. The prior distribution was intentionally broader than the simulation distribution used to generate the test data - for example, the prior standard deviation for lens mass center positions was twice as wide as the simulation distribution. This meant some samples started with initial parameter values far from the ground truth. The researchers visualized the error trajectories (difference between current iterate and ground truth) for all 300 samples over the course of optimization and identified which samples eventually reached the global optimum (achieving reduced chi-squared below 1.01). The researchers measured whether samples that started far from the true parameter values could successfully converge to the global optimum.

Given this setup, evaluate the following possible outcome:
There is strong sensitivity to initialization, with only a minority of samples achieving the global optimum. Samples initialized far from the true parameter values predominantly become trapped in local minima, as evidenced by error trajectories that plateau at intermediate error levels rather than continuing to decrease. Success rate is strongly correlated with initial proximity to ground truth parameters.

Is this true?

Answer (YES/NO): NO